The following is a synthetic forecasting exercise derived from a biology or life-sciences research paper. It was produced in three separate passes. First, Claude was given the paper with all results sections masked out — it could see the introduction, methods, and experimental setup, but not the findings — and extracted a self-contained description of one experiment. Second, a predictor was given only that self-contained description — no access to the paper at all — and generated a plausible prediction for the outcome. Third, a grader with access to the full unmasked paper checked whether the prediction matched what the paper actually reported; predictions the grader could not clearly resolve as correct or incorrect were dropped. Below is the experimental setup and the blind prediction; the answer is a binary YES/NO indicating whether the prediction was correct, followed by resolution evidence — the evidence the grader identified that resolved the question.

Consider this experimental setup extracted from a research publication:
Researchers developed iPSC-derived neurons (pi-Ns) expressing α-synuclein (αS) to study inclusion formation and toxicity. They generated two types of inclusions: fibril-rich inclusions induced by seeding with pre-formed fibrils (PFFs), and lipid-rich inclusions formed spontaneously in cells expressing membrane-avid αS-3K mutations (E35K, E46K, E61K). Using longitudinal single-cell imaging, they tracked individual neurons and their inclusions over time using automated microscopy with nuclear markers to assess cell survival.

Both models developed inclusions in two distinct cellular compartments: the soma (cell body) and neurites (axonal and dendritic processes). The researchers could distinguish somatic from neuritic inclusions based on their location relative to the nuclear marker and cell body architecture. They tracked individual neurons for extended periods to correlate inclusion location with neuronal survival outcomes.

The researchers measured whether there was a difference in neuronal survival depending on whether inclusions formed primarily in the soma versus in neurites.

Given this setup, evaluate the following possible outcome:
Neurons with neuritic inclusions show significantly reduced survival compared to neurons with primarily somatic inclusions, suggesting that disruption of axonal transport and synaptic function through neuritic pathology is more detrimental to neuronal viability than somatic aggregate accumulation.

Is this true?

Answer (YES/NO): NO